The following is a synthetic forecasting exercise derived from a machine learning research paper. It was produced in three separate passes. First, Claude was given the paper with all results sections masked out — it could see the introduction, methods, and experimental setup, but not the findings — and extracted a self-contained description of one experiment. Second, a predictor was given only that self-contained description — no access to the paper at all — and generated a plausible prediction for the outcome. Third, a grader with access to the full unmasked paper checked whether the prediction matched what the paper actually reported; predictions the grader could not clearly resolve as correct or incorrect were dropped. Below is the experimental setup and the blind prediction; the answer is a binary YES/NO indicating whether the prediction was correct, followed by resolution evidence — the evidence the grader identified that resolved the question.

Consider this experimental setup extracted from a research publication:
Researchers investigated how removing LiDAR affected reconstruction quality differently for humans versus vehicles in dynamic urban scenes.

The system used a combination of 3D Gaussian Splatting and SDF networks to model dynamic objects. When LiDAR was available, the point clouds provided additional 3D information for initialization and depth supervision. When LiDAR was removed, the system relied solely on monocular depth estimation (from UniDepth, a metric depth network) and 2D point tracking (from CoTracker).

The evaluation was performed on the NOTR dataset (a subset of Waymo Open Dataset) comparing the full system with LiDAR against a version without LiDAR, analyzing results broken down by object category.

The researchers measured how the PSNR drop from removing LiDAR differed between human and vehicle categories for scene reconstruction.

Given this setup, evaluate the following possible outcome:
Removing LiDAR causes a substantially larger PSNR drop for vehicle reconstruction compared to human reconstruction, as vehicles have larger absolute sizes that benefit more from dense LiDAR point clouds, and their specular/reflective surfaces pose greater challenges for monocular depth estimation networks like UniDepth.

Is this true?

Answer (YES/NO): NO